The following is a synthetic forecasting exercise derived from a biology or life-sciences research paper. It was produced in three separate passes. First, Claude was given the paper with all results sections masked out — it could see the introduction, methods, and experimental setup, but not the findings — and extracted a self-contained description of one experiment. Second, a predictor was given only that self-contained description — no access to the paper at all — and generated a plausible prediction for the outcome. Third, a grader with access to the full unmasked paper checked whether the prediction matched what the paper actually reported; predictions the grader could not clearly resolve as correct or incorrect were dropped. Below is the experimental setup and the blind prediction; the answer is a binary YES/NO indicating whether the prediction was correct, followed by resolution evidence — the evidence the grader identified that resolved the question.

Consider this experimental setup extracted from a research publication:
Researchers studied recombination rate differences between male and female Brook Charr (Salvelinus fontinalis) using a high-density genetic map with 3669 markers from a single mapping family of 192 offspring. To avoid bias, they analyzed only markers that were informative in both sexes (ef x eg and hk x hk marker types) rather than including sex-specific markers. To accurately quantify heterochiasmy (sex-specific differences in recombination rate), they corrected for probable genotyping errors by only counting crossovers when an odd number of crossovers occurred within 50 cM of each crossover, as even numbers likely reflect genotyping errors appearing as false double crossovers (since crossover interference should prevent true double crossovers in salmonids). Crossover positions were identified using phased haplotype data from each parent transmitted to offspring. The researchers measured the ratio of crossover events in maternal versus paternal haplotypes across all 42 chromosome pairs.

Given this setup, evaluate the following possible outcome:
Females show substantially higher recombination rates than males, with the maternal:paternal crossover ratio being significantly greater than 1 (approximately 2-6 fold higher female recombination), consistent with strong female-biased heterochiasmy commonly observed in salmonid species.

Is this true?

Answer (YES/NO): YES